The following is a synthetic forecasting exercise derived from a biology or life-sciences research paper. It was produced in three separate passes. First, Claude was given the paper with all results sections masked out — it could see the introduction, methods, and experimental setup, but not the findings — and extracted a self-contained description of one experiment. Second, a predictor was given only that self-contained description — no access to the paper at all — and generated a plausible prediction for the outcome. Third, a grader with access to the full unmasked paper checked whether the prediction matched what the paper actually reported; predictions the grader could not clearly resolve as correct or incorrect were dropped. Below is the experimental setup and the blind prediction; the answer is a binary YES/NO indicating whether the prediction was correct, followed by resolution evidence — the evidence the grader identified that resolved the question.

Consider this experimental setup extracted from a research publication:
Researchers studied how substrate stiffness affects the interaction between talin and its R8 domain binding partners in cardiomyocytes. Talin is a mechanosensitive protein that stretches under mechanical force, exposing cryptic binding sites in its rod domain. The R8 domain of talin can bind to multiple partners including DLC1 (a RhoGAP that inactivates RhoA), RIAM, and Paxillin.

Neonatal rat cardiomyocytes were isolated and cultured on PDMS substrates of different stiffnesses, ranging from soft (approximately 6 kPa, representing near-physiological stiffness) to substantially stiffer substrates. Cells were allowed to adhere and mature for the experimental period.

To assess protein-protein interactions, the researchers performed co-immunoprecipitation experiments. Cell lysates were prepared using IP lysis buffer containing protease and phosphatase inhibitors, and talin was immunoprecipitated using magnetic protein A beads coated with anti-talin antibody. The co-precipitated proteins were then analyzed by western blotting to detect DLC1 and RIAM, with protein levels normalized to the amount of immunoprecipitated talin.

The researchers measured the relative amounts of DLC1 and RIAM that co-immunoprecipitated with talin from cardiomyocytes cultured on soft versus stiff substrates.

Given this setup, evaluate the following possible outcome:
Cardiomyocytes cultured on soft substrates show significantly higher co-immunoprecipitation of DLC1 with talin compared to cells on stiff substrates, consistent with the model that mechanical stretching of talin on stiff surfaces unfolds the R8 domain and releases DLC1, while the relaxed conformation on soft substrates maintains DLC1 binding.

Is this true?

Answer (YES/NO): NO